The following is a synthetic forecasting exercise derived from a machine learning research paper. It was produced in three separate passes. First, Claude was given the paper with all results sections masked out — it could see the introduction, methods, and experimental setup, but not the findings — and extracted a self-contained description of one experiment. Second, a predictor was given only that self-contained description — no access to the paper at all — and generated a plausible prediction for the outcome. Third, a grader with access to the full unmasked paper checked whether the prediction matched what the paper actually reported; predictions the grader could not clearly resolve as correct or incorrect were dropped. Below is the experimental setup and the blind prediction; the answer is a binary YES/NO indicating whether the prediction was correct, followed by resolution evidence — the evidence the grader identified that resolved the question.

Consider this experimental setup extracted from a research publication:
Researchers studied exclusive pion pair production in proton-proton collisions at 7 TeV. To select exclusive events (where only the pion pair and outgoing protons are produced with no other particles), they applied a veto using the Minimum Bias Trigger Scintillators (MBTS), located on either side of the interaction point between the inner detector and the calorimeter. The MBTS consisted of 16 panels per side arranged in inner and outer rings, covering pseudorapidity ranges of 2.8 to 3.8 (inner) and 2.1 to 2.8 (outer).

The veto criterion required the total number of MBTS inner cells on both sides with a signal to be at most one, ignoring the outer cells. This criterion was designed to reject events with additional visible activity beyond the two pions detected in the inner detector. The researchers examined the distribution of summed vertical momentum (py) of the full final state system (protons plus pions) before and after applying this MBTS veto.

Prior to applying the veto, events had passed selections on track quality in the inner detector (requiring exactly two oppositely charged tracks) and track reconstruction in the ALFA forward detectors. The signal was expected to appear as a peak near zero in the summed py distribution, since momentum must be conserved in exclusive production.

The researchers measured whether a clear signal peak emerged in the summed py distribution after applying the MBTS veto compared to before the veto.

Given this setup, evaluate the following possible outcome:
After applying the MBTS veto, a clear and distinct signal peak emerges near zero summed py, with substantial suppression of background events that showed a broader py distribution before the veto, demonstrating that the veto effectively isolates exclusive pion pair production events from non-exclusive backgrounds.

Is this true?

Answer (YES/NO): YES